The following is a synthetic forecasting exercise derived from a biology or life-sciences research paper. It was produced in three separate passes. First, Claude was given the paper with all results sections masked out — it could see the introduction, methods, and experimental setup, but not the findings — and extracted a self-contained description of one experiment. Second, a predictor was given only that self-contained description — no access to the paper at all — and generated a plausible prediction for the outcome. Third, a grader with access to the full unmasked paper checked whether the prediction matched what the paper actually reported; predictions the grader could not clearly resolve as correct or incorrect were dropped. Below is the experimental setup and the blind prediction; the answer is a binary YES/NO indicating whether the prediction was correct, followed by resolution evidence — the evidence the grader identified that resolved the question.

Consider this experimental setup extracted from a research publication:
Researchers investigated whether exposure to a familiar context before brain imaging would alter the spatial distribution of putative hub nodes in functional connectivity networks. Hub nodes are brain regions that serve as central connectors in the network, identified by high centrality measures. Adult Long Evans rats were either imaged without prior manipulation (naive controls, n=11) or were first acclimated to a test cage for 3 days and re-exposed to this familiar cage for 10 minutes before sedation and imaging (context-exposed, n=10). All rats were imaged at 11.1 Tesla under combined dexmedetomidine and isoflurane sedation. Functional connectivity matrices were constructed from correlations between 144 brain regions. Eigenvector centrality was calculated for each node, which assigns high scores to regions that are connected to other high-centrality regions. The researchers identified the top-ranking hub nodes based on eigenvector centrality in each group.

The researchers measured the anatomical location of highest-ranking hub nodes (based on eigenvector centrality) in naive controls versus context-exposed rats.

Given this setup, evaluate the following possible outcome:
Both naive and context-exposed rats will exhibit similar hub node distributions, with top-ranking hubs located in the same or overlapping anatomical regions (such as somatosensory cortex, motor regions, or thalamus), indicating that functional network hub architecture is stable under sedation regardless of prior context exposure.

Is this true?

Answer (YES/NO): NO